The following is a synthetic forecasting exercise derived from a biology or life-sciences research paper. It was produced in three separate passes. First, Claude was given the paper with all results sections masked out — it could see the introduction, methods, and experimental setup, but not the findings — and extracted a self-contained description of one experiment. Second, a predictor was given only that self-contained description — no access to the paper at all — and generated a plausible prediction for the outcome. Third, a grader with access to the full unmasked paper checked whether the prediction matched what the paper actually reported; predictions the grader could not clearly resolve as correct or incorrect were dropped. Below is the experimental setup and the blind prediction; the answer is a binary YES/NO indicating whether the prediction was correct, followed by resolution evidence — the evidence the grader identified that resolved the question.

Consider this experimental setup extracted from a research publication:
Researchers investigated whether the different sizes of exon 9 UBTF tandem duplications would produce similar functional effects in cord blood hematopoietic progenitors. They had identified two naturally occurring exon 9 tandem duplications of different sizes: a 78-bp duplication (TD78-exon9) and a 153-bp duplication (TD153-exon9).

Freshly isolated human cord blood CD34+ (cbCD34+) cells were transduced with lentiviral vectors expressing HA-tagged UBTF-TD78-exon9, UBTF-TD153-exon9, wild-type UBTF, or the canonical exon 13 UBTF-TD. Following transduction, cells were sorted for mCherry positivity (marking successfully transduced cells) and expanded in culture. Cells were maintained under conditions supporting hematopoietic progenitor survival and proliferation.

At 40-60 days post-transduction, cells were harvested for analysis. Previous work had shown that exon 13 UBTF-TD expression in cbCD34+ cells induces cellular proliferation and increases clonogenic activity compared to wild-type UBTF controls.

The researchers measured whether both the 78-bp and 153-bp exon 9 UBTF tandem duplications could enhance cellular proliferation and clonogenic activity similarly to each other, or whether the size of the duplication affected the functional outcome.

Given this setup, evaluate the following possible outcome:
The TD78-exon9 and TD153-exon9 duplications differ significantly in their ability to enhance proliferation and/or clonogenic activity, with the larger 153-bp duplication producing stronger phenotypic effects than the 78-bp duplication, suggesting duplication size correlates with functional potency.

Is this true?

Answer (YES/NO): NO